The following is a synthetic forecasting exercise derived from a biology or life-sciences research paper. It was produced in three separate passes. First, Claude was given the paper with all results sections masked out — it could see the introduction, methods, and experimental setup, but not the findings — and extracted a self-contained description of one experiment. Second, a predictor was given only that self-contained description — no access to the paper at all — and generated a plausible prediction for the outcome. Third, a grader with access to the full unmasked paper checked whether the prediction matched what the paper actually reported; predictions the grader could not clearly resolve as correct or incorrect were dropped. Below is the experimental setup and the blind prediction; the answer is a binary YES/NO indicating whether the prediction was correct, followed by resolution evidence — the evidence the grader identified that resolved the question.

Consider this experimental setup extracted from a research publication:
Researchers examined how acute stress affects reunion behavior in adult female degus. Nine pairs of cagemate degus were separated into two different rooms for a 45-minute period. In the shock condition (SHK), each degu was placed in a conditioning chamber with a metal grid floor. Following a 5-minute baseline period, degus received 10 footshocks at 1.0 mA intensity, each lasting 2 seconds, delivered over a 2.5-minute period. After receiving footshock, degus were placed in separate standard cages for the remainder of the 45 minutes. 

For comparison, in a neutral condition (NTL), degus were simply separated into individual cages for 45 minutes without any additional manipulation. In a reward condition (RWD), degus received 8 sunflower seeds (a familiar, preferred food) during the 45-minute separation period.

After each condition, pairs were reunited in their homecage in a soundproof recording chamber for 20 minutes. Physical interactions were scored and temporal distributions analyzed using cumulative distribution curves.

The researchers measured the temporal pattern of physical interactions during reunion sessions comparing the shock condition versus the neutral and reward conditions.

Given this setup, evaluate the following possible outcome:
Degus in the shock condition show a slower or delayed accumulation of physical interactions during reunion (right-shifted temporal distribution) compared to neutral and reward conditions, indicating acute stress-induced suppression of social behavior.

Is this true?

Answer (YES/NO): NO